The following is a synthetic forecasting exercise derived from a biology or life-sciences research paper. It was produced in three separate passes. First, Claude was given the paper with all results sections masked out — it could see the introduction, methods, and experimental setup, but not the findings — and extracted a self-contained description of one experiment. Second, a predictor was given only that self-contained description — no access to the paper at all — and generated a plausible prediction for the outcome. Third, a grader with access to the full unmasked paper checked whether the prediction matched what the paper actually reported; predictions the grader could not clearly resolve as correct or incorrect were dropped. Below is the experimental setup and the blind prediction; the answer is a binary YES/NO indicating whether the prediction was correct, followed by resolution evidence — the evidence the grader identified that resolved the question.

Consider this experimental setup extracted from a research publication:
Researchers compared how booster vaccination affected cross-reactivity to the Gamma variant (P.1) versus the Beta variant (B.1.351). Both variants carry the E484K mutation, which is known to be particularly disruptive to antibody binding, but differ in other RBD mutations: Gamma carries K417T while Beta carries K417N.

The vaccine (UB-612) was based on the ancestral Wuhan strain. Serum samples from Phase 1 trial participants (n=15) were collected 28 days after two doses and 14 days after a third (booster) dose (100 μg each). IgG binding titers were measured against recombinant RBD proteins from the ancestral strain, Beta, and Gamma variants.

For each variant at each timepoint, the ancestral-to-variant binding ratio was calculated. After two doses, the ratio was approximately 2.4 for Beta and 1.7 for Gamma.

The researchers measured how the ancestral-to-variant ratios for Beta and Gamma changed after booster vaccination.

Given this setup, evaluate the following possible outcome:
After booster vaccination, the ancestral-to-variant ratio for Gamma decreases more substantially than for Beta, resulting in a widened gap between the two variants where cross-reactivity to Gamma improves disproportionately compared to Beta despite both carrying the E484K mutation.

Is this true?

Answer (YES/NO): NO